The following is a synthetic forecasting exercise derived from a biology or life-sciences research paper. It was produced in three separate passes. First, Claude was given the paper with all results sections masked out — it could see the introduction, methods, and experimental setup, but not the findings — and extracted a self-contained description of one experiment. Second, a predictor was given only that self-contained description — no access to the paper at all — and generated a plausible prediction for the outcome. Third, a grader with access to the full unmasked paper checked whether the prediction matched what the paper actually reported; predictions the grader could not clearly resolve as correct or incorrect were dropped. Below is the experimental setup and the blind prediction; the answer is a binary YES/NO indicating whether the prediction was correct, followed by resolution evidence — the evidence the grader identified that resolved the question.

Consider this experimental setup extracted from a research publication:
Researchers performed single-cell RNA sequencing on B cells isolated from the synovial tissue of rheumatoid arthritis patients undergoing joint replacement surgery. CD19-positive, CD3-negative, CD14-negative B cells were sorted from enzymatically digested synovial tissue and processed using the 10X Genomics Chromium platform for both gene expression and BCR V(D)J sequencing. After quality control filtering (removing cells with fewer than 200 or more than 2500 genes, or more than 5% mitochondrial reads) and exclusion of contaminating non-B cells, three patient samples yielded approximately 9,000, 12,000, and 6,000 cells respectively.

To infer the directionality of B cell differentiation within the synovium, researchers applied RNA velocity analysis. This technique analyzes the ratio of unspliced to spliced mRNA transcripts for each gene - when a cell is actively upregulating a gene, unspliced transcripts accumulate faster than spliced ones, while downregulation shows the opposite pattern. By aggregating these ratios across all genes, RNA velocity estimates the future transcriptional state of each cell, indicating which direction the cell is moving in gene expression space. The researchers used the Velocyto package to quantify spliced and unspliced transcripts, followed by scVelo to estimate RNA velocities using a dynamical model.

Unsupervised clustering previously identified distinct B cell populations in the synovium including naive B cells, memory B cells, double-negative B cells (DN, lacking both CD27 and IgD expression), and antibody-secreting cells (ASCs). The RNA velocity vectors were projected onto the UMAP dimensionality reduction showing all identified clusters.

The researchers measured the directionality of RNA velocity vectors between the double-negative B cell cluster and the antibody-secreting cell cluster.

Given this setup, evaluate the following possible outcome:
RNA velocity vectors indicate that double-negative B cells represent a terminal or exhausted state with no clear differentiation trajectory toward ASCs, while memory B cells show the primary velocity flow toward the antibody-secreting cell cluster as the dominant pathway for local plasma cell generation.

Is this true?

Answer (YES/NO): NO